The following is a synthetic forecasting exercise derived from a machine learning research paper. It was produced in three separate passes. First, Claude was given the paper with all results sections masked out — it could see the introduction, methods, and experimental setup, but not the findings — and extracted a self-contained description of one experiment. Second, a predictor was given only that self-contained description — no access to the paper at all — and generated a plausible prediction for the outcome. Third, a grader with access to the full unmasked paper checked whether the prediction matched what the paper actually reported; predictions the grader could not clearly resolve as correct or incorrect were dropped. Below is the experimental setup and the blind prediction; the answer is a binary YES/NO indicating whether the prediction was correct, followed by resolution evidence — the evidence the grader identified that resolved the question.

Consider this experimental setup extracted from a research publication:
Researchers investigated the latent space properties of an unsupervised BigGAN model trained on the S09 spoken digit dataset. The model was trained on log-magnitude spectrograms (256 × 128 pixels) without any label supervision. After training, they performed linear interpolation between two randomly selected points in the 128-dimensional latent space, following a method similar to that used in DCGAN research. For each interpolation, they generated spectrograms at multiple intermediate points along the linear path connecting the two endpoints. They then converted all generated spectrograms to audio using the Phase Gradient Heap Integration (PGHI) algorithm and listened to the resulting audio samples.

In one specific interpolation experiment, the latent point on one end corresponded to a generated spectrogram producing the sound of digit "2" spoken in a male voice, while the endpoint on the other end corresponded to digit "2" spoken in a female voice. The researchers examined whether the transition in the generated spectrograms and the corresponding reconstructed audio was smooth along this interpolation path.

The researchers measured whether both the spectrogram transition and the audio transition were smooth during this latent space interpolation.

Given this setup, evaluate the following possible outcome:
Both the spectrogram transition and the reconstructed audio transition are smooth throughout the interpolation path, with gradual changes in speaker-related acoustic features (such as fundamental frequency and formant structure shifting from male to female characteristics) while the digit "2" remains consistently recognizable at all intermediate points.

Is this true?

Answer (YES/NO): NO